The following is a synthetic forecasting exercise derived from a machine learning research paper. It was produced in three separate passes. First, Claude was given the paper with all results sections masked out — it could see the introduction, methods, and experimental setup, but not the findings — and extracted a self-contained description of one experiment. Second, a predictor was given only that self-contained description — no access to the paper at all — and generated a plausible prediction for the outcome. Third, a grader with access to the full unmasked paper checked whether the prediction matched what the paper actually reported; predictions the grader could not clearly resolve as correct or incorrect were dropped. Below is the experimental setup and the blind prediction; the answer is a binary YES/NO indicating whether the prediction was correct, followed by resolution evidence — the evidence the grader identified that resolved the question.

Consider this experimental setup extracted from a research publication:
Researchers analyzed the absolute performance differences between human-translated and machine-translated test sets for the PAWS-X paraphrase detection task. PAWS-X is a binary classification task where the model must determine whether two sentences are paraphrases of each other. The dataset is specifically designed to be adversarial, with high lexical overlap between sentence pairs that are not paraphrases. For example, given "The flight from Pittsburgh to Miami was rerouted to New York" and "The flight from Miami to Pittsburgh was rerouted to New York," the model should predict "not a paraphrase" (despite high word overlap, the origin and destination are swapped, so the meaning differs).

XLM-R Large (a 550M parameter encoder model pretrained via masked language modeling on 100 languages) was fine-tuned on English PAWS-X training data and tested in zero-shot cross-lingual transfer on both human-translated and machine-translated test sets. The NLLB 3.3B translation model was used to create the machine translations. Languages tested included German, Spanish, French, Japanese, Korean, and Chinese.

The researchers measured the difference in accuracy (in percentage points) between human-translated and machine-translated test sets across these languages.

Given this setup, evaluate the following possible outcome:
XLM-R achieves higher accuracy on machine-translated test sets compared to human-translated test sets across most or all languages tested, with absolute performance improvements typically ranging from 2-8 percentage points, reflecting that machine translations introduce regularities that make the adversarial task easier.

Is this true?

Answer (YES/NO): NO